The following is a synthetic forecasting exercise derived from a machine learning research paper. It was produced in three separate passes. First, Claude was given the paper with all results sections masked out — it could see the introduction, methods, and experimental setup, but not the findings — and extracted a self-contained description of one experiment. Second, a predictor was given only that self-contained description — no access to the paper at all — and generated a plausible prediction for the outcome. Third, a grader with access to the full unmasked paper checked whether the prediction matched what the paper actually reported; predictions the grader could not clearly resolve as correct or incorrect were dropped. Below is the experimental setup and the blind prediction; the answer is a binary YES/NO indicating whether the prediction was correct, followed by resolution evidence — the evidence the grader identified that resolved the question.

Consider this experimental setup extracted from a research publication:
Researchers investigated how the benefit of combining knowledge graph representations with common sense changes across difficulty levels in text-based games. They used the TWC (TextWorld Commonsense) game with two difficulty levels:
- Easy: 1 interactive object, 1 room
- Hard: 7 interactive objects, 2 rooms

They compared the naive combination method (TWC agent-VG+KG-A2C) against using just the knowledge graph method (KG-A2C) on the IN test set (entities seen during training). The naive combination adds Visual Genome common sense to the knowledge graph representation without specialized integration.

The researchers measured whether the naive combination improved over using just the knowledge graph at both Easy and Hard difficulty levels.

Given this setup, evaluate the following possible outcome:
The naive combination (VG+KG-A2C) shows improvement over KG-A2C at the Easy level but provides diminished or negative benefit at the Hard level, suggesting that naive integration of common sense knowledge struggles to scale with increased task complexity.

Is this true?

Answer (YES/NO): YES